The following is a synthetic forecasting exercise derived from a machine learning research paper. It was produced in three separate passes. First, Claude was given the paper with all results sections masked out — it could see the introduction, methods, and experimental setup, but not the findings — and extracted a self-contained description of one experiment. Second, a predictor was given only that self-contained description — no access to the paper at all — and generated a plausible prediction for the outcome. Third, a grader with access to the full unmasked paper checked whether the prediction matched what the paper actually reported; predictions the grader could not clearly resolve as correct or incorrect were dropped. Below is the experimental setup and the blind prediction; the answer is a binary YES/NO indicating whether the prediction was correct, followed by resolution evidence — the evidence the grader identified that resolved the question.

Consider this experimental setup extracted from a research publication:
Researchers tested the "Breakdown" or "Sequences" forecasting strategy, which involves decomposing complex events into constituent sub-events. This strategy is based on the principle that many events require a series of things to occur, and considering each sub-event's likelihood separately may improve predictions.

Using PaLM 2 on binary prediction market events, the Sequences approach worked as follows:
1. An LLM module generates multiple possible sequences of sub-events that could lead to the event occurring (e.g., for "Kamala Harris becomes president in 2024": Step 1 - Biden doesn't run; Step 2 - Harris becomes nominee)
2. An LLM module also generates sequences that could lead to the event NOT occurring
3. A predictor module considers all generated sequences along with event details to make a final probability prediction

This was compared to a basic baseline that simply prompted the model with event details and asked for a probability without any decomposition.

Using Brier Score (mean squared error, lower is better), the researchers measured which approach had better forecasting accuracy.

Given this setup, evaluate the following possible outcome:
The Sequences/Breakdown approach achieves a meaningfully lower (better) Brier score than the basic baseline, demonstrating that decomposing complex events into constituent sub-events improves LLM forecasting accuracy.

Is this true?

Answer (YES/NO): NO